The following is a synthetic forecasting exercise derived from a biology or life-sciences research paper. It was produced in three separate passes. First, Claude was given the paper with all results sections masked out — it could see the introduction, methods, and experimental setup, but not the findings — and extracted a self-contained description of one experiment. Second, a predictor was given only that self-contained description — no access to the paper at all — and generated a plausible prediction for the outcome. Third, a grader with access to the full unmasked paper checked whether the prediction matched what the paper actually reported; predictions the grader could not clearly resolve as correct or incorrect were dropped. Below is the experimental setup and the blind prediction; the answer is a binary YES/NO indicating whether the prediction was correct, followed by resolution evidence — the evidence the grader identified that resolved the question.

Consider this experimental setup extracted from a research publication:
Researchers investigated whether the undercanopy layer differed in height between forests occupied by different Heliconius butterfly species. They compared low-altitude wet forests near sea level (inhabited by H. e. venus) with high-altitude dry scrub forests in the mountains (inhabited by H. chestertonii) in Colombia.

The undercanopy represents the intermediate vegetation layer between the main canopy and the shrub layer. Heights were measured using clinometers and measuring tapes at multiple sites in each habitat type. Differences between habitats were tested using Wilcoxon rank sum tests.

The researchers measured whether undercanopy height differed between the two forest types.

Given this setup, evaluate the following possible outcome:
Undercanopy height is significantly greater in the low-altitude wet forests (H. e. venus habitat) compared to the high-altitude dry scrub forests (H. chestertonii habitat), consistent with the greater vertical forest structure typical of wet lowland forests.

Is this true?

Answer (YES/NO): YES